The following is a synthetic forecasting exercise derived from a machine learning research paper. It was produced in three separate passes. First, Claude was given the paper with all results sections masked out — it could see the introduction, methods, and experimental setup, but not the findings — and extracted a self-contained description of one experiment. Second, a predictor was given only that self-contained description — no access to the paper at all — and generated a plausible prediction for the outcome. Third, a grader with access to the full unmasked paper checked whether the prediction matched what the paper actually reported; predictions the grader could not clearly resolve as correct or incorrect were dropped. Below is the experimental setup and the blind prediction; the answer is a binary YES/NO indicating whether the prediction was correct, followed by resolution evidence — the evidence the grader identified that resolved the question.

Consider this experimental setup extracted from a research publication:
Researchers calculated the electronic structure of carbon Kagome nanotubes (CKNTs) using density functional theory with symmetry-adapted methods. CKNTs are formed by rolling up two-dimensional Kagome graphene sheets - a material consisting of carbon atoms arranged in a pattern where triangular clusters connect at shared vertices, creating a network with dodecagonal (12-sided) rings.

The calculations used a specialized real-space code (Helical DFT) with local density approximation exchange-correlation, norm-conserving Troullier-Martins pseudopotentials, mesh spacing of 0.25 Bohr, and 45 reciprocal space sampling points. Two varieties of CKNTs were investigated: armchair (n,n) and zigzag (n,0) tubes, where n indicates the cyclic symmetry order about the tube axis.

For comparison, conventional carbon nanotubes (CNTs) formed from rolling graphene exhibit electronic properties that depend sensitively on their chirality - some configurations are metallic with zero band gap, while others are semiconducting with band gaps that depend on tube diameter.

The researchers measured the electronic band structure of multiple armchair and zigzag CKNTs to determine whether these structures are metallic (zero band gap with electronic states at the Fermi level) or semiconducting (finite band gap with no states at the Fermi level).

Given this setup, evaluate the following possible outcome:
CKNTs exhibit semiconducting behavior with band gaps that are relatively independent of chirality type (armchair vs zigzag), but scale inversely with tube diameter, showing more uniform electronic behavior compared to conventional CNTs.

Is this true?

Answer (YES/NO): NO